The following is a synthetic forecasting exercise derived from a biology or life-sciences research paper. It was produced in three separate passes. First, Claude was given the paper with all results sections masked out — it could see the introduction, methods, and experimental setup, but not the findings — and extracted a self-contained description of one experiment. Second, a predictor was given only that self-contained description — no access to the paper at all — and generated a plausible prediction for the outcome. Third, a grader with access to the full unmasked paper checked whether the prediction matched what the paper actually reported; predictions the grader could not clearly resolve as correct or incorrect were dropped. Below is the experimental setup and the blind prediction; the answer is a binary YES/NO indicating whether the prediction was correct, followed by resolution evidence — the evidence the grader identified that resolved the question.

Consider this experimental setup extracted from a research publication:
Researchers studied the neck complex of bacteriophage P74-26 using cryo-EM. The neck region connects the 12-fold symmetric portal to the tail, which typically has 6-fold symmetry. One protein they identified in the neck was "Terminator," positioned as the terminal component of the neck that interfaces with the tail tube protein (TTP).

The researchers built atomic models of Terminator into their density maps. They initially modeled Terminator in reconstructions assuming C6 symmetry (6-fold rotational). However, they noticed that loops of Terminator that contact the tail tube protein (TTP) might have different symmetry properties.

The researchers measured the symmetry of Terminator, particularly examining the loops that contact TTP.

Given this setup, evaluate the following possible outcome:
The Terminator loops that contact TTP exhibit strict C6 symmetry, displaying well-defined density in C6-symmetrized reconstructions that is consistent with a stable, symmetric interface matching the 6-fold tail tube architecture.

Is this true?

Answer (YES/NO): NO